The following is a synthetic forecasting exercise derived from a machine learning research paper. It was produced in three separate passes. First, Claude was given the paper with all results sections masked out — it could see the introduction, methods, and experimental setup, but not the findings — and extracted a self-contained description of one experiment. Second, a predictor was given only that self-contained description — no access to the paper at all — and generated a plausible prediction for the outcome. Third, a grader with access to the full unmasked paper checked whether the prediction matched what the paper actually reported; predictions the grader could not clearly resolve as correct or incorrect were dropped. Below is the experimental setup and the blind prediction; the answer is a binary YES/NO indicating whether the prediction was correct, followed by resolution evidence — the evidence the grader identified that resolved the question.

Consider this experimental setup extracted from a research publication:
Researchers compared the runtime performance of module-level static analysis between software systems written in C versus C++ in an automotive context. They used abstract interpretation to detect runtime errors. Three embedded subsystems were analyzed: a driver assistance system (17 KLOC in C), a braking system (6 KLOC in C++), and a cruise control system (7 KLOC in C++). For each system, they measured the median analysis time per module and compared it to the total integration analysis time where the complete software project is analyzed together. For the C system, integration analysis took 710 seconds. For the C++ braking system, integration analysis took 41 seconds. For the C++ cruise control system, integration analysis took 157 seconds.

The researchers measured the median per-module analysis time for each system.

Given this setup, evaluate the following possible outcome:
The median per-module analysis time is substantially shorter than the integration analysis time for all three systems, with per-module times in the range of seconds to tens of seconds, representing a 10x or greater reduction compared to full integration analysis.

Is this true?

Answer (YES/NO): NO